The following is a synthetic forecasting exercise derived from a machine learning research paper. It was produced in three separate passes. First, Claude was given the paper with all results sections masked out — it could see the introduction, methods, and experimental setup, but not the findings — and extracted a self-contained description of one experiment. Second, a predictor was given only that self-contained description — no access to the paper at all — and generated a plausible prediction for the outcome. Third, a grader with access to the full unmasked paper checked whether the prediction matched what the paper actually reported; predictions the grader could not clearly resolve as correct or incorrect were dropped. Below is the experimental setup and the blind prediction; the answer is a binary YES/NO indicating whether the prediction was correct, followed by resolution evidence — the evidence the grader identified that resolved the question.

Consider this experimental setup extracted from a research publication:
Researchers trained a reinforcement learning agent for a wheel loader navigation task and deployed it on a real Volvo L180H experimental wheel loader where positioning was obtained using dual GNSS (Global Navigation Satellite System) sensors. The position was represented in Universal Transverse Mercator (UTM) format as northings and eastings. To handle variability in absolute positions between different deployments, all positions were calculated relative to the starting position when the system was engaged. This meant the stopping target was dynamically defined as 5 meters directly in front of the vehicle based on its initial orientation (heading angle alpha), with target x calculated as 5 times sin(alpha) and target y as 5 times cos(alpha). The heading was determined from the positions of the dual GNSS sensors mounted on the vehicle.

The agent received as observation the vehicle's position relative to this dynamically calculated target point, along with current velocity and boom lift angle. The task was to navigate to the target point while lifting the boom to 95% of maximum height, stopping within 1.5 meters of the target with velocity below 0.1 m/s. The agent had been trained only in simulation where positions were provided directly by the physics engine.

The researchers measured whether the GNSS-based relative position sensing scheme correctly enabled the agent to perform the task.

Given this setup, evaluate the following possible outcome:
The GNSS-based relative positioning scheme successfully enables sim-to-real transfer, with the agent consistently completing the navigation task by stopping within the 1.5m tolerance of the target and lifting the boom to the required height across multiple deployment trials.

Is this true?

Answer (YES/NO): NO